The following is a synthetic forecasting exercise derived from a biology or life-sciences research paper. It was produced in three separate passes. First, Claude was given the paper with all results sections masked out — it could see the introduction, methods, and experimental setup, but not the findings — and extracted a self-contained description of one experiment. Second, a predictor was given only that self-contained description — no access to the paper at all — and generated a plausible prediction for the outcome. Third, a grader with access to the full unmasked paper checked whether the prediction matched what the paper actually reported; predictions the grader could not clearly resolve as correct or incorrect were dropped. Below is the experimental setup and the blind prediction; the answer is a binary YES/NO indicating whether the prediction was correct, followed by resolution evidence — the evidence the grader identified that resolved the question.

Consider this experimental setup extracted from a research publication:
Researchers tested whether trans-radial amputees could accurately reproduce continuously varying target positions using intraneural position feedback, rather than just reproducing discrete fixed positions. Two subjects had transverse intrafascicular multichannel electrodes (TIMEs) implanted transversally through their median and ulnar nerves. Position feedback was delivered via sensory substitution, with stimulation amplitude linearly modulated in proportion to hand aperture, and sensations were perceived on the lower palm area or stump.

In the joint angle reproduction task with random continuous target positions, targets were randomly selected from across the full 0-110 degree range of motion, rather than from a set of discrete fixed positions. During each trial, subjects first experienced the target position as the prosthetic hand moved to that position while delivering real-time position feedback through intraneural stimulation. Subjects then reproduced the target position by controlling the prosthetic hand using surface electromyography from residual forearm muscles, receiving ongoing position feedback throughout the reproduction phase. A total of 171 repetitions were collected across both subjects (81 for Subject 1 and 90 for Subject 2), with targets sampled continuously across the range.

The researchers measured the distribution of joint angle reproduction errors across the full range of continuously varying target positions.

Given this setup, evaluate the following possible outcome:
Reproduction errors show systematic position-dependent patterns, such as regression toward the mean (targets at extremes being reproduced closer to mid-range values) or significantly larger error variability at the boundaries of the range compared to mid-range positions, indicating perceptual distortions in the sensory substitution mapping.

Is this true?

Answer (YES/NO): NO